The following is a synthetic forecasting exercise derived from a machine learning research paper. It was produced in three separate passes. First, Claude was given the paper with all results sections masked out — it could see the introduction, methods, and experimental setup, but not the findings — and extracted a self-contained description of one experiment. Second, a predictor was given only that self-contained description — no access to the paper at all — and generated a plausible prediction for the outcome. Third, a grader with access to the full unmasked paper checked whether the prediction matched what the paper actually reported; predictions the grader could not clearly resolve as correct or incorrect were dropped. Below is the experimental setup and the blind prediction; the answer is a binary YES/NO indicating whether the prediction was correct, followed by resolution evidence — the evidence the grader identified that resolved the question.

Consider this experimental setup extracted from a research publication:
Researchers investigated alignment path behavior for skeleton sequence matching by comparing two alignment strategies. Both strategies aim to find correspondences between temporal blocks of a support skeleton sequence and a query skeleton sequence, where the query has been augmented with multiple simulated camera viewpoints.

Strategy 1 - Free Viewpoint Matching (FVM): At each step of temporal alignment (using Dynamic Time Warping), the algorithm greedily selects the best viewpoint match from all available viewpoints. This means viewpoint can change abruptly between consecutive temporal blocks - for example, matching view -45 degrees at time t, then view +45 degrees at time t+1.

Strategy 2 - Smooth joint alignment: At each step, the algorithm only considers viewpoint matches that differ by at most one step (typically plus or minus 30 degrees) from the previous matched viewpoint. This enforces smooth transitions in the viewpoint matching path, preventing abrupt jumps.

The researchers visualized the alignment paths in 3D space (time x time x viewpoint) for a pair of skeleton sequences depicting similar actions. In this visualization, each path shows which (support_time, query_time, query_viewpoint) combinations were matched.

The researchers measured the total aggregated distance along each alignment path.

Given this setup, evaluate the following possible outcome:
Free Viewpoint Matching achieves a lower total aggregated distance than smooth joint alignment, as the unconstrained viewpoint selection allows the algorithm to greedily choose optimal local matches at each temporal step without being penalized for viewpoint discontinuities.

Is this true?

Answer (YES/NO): YES